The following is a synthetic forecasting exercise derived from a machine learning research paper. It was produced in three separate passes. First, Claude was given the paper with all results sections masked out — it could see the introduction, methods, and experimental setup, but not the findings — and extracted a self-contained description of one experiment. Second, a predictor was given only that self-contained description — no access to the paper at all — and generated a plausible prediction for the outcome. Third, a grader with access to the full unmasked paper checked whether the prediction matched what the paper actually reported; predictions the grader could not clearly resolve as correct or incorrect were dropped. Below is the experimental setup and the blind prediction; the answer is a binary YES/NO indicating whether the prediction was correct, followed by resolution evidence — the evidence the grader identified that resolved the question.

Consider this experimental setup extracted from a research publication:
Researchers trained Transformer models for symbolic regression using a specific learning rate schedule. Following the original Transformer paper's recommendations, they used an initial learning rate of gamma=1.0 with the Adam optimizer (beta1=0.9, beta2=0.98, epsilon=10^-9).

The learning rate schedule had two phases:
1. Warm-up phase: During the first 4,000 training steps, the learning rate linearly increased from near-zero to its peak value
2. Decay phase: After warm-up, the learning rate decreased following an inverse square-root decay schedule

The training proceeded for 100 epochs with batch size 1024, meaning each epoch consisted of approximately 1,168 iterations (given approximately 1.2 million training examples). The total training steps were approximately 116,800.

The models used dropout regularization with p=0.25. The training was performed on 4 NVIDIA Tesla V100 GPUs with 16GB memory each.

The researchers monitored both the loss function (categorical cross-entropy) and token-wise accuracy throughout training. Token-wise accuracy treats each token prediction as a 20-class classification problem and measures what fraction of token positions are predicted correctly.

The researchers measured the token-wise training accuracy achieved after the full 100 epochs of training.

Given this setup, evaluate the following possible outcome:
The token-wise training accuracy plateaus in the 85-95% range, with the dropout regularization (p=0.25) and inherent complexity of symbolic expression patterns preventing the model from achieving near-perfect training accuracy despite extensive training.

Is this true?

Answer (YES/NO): YES